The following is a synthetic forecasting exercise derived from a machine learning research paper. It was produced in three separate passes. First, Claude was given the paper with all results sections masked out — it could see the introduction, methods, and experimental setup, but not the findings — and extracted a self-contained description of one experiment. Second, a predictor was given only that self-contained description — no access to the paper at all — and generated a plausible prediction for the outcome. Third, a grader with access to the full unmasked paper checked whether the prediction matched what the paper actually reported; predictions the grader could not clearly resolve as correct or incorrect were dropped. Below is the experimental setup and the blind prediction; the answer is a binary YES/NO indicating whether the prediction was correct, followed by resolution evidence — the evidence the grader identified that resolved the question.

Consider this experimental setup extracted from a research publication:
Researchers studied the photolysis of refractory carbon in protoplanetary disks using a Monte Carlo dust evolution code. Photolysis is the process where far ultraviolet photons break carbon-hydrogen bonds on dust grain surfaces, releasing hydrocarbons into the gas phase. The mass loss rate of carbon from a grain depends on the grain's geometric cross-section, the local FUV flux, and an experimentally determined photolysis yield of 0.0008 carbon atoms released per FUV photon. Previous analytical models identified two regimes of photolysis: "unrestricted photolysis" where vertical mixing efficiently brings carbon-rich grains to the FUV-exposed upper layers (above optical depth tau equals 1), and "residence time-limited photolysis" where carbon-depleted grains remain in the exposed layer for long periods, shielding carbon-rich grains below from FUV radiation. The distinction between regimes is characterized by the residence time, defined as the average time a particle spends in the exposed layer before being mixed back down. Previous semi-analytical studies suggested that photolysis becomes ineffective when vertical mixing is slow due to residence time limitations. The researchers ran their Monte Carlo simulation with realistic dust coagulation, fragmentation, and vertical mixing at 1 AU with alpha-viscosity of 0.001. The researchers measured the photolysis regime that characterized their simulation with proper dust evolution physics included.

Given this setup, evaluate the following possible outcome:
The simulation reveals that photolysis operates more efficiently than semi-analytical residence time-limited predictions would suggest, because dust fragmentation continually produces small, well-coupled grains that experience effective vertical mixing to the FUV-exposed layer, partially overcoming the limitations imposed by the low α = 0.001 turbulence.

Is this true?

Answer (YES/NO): NO